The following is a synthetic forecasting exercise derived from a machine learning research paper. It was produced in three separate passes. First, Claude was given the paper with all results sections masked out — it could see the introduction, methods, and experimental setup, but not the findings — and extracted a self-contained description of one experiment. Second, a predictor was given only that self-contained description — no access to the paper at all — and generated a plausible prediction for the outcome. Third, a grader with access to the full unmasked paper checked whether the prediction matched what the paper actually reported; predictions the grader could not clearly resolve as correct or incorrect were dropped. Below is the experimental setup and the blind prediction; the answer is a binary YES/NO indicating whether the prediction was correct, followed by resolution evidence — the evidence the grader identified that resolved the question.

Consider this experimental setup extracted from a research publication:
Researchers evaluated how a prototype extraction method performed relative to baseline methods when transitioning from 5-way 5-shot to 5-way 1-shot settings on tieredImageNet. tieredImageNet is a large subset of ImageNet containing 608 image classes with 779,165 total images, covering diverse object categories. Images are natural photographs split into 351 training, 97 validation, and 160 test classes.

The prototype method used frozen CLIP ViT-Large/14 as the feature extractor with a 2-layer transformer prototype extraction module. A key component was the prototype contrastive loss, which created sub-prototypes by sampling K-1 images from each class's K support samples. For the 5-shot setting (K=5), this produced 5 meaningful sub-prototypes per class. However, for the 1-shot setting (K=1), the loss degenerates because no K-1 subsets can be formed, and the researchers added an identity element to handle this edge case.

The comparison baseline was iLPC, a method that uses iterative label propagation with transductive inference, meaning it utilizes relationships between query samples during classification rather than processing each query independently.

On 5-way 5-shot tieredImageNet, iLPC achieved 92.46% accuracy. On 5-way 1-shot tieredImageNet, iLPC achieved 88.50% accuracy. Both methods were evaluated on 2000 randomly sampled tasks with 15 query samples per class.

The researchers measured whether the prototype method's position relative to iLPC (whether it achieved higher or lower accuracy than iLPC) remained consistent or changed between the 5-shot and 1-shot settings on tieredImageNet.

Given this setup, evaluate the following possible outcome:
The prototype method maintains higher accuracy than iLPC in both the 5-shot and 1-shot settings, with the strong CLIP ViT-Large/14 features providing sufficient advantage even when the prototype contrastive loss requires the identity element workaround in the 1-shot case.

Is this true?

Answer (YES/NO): NO